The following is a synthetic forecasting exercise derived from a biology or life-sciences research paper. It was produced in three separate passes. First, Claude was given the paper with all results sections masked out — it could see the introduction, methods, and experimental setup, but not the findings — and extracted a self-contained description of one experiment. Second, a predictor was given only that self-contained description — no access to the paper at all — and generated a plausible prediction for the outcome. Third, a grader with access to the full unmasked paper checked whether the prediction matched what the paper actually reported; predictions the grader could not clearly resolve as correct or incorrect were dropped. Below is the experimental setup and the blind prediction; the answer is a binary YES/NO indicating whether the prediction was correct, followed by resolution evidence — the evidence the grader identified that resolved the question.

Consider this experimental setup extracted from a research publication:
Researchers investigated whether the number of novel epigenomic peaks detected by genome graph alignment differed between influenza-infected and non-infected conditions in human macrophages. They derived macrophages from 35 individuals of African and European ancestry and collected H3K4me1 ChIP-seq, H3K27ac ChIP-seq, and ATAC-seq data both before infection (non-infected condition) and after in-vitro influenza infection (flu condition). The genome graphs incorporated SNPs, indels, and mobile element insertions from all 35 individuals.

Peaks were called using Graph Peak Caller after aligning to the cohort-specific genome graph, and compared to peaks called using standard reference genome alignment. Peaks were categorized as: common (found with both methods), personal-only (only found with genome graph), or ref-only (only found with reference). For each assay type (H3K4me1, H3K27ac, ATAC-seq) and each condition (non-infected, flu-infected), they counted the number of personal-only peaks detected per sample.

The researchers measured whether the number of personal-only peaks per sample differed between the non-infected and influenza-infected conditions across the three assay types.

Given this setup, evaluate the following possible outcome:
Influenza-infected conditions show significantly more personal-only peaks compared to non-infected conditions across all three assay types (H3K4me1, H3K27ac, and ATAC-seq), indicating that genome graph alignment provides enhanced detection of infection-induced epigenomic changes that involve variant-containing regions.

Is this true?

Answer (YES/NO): NO